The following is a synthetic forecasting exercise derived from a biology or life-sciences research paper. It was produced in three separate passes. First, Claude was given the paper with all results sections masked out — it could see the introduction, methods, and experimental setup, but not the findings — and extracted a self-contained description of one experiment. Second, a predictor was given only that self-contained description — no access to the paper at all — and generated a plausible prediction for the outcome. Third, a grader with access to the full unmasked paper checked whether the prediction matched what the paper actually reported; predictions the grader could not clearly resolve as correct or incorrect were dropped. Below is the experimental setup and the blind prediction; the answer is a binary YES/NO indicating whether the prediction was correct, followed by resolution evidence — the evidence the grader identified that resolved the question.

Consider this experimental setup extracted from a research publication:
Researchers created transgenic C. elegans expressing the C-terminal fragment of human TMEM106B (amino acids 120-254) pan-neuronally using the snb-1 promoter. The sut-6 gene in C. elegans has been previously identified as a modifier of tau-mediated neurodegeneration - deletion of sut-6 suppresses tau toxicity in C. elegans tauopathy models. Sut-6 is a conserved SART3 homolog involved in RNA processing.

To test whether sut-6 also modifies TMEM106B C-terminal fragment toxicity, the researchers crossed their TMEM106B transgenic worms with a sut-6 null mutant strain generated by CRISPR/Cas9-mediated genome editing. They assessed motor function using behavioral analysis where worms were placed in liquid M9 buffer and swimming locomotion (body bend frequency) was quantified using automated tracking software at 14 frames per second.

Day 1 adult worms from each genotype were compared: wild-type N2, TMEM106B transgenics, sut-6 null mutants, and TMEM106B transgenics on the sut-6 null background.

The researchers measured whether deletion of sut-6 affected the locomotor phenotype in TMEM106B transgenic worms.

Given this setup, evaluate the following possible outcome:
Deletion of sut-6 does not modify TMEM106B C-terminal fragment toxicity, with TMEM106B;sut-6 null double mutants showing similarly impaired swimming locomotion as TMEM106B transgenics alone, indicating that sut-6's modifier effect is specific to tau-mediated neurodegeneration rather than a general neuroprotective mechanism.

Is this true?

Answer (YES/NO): NO